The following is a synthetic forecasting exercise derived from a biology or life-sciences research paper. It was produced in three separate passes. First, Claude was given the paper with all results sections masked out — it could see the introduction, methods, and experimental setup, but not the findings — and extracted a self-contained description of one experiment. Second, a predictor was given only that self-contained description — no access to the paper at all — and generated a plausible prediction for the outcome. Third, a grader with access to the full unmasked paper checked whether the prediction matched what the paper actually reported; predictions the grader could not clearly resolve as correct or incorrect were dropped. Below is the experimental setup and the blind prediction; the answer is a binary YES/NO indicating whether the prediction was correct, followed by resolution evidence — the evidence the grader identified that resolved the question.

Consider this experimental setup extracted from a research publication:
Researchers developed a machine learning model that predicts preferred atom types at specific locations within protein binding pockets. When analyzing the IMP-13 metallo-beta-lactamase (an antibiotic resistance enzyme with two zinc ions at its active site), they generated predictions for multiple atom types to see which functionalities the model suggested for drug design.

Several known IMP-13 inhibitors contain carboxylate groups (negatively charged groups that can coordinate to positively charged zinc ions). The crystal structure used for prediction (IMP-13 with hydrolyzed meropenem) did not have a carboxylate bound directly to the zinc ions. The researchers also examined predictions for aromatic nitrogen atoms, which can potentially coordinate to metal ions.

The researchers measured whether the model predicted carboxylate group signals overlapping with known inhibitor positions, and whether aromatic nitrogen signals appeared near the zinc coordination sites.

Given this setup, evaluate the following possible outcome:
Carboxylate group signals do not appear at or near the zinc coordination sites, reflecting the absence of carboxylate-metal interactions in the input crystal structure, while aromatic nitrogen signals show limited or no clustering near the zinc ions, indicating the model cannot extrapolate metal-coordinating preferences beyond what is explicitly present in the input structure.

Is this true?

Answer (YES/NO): NO